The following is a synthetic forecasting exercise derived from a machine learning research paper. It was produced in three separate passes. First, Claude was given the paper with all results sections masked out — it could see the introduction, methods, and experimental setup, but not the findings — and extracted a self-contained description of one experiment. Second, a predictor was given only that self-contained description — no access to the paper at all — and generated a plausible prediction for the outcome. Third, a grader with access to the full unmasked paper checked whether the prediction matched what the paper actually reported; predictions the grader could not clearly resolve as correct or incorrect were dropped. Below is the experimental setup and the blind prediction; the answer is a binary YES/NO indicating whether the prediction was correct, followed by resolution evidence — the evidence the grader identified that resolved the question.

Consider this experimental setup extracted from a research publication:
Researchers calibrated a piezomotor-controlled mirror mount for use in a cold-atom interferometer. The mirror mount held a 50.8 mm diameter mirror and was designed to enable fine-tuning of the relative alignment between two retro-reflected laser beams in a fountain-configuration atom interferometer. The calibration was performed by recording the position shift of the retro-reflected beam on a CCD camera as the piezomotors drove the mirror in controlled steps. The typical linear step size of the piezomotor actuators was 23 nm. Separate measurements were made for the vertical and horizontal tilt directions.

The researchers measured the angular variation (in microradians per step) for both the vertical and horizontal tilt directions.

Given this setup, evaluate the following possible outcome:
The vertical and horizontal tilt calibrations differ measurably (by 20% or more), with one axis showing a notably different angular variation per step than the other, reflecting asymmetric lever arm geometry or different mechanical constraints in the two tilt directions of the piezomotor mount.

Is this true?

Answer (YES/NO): NO